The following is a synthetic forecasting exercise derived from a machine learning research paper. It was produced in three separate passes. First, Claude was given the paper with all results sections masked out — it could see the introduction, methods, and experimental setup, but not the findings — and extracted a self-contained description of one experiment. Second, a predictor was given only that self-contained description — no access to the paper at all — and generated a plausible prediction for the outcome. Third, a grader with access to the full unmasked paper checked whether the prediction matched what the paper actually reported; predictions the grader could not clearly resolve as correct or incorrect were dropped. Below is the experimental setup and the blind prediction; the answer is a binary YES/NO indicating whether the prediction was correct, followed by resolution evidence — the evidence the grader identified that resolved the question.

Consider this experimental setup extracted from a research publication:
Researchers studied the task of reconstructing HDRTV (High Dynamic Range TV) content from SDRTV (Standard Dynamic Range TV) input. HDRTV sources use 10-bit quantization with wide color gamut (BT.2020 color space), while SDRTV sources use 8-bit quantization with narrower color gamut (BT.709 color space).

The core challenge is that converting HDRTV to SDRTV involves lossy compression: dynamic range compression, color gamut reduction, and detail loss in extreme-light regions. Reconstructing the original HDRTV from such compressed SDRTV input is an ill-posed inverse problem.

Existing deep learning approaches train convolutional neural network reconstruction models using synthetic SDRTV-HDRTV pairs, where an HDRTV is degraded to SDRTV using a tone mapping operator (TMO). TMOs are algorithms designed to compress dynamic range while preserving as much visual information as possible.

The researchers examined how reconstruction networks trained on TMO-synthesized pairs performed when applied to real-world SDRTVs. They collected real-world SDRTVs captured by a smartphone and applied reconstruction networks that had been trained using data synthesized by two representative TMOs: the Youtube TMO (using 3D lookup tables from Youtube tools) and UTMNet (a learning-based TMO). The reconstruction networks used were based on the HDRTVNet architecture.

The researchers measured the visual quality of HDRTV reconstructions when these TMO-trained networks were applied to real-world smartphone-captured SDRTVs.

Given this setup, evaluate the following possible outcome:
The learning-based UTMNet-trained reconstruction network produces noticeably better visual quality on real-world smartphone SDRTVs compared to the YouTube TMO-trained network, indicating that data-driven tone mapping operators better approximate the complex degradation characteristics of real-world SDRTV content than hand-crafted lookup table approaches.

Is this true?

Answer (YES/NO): NO